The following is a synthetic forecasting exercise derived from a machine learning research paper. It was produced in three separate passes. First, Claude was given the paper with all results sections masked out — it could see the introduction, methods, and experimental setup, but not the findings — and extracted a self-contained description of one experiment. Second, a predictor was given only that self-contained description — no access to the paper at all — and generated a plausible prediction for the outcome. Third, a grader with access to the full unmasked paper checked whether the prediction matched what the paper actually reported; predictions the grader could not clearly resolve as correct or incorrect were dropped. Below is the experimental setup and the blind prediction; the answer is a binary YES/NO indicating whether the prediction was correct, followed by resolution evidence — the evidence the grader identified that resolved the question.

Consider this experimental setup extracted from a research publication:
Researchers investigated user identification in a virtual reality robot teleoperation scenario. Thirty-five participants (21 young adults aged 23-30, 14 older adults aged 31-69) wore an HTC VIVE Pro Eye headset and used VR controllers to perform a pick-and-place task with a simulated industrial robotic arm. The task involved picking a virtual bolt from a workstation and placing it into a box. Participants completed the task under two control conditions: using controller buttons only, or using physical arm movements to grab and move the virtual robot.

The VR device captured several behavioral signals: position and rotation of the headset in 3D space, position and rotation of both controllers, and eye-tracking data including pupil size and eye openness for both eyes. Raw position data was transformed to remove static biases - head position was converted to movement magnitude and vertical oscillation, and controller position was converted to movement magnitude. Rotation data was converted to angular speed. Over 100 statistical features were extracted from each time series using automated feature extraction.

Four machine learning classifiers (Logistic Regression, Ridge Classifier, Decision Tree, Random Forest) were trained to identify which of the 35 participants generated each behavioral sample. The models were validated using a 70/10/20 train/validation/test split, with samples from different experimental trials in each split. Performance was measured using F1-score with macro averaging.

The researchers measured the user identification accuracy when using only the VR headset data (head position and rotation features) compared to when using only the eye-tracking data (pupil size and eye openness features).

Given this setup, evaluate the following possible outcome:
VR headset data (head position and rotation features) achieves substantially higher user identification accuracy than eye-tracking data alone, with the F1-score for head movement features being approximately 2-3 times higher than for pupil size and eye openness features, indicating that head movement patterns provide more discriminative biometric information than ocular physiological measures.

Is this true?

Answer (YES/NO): NO